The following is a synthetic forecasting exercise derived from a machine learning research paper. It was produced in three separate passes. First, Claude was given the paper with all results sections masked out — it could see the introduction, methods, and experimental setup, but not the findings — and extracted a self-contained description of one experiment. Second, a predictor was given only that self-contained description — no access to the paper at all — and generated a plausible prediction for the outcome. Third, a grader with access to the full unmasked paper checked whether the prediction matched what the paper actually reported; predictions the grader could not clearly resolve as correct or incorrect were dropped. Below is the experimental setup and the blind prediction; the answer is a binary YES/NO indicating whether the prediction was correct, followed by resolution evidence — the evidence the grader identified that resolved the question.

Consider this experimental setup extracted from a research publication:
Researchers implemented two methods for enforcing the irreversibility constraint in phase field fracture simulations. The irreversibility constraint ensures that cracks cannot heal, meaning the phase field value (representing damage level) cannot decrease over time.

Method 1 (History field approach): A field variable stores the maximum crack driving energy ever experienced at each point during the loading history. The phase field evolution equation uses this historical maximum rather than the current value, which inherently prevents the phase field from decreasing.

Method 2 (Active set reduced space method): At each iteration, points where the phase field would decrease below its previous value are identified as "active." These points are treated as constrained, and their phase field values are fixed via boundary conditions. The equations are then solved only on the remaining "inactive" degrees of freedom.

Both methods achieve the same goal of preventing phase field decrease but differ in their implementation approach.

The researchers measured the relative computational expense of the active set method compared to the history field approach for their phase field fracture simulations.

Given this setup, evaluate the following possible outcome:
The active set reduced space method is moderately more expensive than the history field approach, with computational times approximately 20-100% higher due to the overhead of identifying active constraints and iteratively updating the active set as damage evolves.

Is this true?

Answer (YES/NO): NO